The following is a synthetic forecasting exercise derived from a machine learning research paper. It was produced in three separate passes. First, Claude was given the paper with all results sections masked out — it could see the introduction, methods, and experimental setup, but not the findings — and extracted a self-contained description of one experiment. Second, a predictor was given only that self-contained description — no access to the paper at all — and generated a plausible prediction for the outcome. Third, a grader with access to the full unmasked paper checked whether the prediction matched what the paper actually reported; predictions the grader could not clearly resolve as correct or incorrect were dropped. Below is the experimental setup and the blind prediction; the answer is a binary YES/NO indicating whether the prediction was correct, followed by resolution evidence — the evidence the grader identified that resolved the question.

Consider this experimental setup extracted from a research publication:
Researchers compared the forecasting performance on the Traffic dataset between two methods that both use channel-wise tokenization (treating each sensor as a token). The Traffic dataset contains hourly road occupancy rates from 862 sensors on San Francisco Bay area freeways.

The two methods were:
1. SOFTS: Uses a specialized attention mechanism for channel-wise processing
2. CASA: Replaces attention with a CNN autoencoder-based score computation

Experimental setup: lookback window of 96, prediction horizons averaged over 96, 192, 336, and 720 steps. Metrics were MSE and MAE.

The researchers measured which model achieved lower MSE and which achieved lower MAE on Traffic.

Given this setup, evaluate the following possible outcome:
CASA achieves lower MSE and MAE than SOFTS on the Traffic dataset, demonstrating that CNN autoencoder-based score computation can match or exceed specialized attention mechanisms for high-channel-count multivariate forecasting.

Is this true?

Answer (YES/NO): NO